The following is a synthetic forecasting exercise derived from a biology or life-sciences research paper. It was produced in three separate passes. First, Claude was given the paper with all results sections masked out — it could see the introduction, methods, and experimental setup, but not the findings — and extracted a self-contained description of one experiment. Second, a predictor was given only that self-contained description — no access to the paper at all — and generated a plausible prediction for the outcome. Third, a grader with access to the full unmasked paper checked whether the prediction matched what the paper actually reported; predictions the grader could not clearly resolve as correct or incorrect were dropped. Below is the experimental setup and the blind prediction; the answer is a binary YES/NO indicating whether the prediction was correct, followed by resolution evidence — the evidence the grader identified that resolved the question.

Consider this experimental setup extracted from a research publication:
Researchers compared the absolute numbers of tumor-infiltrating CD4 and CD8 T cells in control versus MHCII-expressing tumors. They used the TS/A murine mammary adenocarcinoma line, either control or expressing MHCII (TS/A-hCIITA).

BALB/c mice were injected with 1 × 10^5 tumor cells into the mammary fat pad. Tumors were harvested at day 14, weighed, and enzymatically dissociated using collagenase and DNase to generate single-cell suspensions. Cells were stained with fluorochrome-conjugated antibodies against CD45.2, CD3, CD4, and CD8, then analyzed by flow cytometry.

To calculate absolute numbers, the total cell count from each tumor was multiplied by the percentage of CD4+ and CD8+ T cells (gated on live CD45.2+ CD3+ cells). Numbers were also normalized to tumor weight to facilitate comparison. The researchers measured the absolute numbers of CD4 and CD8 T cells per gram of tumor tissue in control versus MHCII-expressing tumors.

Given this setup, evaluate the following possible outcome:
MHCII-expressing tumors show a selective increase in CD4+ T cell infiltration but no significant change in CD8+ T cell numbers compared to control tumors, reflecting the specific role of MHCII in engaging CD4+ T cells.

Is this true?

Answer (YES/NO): NO